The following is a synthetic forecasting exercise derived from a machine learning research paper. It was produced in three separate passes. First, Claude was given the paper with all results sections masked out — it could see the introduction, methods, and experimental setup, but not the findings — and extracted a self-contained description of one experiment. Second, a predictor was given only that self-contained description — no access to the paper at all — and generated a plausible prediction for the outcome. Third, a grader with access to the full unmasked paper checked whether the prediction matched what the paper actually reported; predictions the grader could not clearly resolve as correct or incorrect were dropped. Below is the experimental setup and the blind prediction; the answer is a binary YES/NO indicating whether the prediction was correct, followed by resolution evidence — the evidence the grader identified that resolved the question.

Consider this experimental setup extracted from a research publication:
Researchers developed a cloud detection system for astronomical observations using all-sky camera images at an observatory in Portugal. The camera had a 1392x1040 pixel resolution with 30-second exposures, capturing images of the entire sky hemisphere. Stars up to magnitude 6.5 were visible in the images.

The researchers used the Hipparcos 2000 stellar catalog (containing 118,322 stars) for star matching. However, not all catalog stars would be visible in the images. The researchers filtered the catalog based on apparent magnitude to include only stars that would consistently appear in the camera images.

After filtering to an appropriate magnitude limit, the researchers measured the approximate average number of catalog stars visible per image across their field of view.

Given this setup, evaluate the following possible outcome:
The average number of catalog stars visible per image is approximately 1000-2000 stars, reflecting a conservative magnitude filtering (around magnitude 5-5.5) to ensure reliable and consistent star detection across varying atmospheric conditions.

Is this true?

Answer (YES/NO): NO